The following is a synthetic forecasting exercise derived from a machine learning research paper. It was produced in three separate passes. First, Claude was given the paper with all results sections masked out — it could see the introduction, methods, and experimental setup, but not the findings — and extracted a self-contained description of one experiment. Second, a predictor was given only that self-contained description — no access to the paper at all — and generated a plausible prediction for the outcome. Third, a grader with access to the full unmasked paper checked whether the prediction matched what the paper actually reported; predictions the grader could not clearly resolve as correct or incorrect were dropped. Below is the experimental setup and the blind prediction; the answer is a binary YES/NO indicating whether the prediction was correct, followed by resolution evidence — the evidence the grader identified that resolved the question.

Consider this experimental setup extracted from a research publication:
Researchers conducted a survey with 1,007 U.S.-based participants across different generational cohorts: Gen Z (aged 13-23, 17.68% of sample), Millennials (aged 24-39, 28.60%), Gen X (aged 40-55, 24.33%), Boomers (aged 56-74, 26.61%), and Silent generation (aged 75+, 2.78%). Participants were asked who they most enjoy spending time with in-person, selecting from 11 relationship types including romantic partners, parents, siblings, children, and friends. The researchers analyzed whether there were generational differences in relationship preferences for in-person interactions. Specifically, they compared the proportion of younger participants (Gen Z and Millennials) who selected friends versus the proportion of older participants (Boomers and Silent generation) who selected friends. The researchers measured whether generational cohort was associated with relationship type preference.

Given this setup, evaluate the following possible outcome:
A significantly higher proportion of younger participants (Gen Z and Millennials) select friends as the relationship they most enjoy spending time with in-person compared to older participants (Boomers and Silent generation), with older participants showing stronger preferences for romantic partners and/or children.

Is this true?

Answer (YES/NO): NO